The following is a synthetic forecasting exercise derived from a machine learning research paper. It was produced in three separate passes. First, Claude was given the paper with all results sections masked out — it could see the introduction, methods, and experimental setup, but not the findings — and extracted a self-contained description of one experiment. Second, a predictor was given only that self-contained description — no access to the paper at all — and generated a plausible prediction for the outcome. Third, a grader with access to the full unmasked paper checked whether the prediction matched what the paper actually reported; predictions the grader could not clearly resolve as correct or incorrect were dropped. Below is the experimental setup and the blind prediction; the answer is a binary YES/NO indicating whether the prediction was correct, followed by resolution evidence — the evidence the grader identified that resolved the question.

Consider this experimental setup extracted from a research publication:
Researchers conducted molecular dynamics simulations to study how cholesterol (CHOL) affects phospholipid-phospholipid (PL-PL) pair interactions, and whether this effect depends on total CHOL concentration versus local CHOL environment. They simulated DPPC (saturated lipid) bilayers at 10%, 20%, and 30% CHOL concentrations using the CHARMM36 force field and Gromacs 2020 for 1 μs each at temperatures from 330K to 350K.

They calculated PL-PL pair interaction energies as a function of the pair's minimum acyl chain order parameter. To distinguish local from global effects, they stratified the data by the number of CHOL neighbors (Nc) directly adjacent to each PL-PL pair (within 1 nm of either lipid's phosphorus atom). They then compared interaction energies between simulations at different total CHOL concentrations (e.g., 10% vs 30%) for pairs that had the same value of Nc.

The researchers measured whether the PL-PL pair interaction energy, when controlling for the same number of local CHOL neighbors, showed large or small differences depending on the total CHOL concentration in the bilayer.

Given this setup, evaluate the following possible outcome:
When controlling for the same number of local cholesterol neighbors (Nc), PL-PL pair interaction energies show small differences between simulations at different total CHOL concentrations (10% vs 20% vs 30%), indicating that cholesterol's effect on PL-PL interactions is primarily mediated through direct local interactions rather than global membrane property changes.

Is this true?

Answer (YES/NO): YES